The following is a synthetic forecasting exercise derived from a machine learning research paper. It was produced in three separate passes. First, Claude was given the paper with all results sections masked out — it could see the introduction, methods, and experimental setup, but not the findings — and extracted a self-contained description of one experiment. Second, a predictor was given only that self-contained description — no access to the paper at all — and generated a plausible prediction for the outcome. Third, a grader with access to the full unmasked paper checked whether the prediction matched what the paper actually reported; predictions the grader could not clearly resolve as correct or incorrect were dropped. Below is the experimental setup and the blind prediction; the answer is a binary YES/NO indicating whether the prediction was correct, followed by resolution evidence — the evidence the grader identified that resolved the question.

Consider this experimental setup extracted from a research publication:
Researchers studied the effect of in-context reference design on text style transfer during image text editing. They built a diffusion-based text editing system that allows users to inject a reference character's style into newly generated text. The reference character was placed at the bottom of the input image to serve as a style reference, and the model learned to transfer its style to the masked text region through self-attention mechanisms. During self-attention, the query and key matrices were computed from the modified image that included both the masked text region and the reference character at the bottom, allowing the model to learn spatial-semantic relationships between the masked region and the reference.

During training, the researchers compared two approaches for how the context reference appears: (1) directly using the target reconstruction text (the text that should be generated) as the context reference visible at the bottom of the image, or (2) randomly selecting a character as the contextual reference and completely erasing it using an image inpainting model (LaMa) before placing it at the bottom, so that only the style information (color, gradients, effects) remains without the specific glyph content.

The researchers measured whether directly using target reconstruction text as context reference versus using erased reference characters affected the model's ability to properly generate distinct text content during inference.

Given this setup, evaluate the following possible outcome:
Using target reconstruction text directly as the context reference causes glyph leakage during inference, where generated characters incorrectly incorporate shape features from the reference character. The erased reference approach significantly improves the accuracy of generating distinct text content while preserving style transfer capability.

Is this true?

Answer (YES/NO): YES